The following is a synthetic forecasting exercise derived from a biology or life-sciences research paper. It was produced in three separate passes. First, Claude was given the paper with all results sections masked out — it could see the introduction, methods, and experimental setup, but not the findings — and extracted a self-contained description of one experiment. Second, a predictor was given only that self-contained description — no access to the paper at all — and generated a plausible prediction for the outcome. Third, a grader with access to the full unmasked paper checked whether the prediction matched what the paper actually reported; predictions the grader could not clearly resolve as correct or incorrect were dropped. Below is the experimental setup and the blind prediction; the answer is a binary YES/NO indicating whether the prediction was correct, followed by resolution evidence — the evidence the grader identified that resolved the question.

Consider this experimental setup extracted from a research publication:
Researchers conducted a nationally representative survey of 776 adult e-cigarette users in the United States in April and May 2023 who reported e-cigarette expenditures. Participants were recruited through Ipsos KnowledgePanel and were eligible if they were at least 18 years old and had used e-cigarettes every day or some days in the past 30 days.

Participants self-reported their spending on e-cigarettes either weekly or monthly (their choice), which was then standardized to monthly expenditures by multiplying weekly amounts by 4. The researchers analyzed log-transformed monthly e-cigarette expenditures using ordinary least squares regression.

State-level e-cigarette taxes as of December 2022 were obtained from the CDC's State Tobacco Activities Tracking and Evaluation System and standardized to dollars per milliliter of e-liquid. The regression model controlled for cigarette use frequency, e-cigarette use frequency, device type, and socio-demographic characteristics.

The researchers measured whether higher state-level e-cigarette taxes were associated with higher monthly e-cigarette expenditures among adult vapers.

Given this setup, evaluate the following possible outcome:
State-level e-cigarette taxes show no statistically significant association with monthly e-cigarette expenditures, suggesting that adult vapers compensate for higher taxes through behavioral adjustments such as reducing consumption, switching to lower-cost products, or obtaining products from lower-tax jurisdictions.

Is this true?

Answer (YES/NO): YES